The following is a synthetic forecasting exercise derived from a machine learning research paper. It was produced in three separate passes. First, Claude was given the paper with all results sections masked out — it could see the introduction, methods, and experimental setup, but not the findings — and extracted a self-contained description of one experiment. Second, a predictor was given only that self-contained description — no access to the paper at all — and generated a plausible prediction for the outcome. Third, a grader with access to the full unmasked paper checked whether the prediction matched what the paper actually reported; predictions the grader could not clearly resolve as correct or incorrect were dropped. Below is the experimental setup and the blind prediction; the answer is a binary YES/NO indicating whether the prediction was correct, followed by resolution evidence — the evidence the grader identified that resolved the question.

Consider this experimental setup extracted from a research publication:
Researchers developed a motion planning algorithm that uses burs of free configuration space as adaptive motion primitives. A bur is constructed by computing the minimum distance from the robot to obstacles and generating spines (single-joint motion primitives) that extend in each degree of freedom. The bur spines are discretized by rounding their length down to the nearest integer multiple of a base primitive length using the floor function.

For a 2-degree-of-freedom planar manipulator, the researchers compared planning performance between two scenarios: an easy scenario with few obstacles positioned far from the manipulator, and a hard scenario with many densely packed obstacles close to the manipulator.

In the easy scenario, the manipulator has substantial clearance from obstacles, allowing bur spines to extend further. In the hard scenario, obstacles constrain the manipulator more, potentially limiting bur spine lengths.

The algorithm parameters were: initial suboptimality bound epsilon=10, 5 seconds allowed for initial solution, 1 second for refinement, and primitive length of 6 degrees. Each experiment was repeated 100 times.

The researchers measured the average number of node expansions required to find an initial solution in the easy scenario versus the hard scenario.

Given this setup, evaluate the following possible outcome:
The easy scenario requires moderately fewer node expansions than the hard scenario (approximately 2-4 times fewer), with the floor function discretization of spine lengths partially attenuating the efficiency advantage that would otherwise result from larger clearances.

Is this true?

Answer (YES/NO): NO